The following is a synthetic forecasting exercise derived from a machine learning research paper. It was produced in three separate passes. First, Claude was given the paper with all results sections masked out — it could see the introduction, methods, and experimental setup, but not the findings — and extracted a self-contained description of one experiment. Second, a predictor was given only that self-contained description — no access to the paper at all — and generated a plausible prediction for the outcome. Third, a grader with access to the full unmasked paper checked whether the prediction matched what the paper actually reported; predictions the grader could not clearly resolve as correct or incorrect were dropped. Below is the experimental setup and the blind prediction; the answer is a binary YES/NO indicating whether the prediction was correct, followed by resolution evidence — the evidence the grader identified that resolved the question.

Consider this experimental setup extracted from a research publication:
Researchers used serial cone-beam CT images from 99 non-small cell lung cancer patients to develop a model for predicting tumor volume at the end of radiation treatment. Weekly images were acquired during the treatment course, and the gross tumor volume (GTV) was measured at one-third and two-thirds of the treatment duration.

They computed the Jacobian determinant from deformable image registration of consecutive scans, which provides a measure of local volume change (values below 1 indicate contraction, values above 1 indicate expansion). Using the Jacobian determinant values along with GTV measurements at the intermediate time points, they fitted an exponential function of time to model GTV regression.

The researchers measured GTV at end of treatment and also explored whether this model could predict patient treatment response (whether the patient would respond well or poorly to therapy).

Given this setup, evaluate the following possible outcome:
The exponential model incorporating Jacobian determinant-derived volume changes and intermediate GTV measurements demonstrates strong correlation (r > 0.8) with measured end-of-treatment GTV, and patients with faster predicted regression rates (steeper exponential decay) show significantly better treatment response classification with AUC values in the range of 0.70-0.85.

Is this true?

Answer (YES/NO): NO